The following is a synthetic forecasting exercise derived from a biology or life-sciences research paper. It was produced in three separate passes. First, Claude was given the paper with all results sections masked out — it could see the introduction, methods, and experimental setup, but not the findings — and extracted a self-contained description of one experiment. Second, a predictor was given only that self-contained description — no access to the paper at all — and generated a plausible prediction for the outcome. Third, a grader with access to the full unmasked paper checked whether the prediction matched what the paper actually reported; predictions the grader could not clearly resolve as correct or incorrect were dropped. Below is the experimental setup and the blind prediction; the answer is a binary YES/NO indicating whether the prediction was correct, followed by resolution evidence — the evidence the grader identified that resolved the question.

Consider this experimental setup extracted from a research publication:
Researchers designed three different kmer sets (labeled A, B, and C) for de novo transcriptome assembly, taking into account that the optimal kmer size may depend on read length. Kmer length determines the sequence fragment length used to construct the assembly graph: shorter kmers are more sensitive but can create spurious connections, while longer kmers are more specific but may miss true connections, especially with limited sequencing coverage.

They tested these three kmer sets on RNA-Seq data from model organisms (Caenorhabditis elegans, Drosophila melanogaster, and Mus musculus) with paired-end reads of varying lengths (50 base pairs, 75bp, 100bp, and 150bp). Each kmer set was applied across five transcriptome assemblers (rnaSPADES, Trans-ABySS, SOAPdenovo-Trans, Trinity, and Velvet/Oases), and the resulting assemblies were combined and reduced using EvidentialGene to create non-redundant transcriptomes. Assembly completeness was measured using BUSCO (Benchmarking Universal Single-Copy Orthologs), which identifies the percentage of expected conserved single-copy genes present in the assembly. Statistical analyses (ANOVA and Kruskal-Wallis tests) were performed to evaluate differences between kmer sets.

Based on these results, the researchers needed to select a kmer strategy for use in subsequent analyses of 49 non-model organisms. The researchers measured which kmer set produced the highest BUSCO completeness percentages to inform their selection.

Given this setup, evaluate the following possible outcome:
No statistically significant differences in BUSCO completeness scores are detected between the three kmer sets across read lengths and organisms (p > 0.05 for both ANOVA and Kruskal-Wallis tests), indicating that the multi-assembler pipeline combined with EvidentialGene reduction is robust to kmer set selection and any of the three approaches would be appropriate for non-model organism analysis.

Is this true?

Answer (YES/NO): NO